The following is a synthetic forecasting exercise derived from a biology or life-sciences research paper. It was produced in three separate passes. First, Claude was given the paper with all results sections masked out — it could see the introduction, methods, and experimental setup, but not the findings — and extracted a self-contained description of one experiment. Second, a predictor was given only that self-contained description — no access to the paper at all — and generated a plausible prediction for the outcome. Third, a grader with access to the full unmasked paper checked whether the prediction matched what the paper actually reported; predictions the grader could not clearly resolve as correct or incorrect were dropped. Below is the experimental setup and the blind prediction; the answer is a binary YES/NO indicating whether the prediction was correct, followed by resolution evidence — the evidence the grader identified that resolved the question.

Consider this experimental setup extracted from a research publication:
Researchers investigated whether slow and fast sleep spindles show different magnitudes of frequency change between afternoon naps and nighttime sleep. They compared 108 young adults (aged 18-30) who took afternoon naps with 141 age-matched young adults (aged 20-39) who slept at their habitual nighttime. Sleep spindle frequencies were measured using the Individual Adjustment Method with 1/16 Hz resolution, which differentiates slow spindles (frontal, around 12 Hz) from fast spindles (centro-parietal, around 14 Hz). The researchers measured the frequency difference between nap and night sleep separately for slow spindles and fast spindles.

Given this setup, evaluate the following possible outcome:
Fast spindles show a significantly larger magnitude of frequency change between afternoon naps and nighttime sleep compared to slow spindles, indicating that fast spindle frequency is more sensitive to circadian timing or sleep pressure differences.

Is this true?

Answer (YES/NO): NO